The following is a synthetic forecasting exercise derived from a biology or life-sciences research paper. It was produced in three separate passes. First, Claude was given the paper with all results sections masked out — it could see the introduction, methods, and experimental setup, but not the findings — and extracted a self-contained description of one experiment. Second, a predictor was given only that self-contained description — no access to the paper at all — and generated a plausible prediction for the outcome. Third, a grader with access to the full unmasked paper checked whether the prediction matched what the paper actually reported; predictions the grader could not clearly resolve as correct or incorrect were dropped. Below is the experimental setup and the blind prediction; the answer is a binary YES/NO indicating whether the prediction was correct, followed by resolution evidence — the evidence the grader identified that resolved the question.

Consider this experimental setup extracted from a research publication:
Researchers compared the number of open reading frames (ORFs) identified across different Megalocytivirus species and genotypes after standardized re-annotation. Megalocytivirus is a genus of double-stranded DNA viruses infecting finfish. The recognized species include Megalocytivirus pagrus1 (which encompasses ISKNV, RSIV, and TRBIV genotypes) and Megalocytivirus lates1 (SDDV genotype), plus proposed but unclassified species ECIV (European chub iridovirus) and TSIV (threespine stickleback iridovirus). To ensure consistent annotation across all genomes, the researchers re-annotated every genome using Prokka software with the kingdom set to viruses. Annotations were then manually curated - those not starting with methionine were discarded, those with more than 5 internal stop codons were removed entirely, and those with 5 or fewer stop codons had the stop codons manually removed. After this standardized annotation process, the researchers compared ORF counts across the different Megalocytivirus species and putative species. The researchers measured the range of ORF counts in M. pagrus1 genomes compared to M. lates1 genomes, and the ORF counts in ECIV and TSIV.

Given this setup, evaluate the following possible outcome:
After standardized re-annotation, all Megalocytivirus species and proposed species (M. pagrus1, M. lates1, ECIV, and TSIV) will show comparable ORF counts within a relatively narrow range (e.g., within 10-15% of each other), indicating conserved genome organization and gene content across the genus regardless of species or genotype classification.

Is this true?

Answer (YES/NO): NO